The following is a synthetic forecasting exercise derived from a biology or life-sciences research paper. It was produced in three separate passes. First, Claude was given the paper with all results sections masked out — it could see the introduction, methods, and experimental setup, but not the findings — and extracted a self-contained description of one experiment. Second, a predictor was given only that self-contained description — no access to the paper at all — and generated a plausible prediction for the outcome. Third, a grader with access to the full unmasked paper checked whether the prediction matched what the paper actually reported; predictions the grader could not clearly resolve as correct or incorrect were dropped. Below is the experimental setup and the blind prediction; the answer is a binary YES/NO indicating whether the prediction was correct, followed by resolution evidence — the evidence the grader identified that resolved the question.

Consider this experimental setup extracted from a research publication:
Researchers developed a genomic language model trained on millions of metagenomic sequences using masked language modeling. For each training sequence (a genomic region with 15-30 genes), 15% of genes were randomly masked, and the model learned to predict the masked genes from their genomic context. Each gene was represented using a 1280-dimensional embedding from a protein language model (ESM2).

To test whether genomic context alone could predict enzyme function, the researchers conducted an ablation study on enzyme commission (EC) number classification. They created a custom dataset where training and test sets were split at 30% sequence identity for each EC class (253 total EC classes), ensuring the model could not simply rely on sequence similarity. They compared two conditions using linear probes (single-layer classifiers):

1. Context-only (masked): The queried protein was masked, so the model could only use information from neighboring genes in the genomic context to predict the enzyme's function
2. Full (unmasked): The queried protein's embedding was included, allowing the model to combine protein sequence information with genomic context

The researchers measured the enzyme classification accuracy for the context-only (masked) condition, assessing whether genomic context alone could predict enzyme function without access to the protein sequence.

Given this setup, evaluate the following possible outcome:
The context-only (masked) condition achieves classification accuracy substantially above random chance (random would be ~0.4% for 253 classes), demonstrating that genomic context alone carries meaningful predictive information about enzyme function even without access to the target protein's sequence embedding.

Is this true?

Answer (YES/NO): YES